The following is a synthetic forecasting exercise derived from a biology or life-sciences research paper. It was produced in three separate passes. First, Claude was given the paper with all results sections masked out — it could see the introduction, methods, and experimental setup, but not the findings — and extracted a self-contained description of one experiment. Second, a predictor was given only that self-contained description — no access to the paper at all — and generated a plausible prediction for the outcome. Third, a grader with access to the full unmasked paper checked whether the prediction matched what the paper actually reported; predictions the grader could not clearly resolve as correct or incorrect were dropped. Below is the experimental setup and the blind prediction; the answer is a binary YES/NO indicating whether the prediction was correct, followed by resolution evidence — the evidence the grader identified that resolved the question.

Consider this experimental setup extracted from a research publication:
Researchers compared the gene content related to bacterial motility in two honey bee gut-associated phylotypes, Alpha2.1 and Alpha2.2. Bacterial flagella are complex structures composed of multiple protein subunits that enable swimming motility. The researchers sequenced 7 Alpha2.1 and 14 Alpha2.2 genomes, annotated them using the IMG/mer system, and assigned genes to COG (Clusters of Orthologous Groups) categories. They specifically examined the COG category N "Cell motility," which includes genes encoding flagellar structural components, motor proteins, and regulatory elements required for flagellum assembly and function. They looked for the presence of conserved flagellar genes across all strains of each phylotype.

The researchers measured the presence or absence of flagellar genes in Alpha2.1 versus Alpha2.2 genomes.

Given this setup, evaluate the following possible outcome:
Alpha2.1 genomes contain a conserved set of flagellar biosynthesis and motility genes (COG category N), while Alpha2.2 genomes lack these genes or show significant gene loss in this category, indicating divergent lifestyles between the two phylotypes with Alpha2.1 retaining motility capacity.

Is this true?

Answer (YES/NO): NO